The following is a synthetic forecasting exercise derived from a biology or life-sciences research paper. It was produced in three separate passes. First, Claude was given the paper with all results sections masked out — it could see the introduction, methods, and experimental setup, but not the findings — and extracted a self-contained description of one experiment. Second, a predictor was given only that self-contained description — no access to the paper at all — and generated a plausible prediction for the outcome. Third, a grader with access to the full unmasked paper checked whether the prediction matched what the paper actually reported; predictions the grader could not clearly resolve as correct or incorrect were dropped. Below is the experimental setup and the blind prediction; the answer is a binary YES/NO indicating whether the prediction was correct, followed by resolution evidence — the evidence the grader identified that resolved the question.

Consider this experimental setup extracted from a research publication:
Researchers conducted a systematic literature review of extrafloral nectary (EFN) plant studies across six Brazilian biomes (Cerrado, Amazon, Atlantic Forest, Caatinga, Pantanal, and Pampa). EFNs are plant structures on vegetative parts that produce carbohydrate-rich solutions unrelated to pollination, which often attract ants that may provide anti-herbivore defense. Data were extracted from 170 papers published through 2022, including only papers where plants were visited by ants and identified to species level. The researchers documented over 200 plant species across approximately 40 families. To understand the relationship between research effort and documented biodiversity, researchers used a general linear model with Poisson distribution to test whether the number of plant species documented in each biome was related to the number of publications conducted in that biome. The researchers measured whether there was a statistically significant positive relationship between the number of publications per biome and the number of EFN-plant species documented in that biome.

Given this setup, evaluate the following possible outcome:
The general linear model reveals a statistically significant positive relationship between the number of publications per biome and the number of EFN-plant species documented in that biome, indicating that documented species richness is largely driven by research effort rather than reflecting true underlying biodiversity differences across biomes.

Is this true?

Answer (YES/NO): NO